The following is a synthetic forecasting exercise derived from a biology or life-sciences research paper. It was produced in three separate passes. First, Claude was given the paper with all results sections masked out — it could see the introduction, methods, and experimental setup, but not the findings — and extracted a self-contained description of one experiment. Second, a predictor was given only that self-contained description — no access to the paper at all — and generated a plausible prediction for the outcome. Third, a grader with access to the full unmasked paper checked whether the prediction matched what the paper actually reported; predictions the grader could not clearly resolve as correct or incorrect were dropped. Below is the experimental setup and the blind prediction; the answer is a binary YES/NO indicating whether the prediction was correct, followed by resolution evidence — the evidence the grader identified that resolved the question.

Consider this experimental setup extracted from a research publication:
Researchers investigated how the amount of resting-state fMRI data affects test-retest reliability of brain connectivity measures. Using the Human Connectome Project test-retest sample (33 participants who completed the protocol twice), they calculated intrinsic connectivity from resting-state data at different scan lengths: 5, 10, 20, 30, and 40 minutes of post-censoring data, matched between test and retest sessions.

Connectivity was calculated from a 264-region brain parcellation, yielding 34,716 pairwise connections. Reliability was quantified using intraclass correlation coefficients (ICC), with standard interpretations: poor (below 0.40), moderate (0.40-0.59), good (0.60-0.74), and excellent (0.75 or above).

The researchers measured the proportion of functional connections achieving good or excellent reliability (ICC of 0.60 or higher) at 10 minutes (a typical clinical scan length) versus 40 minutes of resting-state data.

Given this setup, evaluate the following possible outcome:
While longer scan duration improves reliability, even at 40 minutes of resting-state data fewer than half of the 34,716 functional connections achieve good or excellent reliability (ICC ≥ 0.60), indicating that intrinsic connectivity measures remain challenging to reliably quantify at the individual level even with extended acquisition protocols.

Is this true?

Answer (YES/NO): YES